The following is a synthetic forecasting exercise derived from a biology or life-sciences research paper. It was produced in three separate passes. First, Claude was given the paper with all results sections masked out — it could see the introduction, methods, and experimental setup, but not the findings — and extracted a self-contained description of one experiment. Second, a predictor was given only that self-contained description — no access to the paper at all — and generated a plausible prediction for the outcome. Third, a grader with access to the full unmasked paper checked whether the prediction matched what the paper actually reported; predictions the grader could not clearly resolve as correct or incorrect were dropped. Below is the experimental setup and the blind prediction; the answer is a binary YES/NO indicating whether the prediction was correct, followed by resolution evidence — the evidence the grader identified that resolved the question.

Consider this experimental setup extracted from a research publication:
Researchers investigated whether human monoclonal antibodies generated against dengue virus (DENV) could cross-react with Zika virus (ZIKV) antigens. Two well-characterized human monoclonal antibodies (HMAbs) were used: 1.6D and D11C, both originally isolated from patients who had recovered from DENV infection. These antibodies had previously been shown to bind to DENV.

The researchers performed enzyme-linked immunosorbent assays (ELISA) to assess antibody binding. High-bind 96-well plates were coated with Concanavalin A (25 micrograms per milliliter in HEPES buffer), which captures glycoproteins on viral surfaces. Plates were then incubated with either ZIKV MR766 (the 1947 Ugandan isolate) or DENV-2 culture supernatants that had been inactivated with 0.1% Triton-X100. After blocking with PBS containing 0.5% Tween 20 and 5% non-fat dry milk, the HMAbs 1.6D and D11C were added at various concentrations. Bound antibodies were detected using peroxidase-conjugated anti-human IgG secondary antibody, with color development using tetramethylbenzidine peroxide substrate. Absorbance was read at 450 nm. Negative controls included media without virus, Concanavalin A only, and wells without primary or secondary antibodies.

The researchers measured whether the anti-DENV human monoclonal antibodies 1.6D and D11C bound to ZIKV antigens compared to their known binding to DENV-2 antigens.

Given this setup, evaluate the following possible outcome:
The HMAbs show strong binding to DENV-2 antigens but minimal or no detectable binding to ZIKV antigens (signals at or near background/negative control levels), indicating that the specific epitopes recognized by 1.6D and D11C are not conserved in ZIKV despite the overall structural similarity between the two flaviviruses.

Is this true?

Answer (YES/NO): NO